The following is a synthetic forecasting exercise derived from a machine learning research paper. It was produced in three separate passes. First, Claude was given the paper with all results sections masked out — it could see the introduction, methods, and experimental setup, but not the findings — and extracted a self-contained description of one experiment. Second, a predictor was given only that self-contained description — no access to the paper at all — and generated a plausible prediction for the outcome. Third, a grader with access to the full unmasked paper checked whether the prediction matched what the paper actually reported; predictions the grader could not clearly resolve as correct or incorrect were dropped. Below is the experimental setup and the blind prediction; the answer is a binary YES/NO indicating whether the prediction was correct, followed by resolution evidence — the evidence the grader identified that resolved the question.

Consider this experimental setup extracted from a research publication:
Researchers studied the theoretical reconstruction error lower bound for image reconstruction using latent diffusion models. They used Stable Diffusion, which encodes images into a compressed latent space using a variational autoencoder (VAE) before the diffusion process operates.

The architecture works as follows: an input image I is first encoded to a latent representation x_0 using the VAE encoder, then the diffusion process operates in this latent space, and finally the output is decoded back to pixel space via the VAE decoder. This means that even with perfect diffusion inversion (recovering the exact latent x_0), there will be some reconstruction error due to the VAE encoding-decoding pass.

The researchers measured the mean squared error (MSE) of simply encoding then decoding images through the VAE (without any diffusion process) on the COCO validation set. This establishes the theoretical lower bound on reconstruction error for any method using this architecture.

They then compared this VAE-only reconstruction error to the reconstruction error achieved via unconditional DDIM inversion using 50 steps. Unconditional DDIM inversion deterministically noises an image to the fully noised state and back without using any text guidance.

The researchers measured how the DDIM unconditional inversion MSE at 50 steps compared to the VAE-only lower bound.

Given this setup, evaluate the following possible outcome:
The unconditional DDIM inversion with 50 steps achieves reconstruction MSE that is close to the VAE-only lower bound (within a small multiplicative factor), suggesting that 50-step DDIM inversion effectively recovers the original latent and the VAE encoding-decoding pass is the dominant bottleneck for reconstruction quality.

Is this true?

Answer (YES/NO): NO